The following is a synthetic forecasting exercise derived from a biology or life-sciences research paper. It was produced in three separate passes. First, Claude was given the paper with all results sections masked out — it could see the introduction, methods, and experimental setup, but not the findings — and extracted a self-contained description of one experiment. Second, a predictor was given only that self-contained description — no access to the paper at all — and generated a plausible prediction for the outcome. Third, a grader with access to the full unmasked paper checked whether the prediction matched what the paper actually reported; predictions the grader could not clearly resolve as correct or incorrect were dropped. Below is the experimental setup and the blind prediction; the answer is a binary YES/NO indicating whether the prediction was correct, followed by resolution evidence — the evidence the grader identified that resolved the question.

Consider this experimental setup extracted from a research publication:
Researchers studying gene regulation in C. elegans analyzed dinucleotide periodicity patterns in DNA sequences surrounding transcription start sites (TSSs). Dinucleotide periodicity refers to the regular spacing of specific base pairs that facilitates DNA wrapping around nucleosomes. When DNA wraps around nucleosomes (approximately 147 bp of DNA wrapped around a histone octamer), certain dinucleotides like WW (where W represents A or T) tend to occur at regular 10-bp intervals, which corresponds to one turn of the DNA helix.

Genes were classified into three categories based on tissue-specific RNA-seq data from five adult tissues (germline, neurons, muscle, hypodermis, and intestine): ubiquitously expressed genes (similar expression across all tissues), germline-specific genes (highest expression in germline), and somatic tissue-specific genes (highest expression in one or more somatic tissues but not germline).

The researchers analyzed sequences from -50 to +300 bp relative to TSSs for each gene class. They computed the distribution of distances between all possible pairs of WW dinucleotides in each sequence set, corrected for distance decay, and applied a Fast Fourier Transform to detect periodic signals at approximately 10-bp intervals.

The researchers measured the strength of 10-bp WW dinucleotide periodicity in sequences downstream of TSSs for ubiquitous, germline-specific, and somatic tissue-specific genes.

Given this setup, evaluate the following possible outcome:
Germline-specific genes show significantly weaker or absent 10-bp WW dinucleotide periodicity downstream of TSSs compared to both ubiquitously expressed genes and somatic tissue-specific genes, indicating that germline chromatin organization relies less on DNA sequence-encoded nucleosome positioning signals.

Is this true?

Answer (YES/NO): NO